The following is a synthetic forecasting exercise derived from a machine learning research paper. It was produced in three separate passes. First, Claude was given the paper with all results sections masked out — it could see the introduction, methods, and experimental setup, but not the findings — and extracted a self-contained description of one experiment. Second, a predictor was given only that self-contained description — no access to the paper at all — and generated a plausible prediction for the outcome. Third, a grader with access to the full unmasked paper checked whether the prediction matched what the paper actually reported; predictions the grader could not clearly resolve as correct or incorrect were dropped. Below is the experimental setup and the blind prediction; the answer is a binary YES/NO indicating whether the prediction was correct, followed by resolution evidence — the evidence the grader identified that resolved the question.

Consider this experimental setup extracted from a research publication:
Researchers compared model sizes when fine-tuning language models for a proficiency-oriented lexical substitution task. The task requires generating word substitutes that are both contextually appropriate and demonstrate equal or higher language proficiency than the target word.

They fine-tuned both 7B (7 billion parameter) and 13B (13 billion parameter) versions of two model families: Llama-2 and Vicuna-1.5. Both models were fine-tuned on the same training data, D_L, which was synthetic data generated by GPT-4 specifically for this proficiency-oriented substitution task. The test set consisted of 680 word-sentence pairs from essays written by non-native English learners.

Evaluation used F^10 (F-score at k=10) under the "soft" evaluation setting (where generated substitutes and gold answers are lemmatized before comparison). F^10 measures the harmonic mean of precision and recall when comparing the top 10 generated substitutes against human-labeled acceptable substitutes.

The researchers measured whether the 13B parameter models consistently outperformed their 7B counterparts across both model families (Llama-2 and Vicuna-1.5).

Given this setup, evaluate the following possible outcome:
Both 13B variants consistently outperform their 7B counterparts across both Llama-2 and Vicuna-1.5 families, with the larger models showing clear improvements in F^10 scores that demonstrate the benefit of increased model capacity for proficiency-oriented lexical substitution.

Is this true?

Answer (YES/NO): YES